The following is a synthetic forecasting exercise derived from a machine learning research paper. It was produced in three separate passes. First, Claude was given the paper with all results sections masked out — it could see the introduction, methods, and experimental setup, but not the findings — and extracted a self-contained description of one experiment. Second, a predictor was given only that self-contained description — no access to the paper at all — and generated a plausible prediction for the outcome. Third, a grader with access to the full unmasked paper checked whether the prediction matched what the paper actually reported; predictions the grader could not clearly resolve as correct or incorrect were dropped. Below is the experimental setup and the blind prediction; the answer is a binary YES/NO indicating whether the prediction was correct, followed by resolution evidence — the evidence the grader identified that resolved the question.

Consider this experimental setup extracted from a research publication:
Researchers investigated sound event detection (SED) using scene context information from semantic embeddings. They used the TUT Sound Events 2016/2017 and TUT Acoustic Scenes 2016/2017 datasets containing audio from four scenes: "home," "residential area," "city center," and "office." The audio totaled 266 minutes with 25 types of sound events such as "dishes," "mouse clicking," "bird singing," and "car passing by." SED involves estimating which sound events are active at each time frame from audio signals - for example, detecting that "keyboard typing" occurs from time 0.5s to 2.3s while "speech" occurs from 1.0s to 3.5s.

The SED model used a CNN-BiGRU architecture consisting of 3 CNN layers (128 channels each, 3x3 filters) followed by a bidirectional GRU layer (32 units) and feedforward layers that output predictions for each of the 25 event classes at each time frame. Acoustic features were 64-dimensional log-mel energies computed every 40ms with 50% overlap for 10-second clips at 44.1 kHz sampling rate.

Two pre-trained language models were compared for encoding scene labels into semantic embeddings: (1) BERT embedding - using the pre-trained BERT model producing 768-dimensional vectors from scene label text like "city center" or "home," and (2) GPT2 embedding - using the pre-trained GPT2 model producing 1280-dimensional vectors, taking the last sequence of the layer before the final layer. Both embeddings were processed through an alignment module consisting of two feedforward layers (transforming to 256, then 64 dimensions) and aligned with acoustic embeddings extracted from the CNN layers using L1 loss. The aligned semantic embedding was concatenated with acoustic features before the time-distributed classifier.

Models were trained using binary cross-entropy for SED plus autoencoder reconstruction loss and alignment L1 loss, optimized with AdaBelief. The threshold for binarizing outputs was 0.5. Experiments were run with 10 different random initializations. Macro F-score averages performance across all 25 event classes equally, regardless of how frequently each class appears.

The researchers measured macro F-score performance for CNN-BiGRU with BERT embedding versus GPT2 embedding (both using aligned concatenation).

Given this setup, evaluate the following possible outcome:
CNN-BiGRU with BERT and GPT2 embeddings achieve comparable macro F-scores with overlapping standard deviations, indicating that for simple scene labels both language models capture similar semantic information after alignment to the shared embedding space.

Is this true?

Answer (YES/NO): YES